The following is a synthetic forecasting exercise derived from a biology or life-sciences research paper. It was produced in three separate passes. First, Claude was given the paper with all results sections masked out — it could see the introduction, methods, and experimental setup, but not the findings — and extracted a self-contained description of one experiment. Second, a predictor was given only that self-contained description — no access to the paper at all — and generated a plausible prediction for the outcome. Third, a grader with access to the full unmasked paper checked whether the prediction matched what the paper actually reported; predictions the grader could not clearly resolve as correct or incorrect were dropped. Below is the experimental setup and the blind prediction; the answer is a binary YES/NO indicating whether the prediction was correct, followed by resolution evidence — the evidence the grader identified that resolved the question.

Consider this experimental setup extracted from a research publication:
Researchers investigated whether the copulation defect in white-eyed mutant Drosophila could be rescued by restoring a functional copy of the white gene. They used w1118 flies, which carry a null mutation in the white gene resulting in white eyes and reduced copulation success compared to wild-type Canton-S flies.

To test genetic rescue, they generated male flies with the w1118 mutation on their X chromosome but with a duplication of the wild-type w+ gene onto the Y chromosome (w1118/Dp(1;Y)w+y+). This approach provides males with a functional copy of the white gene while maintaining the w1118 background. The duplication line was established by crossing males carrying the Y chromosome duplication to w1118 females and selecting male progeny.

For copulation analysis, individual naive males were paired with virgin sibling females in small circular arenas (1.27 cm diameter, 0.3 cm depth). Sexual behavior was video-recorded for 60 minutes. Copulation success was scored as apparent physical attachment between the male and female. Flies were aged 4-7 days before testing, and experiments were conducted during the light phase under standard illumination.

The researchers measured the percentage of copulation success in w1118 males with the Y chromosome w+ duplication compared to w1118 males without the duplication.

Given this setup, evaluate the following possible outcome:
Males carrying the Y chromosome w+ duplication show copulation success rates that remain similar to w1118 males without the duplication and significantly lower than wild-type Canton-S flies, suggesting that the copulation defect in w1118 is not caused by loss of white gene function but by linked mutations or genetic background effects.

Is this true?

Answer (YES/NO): NO